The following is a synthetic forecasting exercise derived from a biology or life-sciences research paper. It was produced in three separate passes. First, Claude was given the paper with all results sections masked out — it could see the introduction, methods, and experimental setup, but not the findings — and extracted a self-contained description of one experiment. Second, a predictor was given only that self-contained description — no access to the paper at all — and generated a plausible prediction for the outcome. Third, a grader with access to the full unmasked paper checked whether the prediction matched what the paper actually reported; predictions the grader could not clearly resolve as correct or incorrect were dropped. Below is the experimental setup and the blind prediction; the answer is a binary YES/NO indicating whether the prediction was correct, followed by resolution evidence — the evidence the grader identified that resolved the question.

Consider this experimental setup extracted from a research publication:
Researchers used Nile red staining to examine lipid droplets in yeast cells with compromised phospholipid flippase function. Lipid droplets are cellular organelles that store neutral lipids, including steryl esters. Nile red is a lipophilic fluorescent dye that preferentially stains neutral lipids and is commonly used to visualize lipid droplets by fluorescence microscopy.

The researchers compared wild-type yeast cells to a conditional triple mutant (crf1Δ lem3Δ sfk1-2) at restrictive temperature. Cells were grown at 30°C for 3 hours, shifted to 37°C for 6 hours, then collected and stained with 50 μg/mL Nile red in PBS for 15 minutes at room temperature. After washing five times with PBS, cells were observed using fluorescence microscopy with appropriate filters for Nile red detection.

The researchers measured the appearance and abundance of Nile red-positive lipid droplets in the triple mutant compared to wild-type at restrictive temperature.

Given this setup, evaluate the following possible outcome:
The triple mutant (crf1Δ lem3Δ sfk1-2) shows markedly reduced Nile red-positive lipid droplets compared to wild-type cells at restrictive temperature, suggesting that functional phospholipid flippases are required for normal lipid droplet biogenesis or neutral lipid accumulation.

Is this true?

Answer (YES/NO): NO